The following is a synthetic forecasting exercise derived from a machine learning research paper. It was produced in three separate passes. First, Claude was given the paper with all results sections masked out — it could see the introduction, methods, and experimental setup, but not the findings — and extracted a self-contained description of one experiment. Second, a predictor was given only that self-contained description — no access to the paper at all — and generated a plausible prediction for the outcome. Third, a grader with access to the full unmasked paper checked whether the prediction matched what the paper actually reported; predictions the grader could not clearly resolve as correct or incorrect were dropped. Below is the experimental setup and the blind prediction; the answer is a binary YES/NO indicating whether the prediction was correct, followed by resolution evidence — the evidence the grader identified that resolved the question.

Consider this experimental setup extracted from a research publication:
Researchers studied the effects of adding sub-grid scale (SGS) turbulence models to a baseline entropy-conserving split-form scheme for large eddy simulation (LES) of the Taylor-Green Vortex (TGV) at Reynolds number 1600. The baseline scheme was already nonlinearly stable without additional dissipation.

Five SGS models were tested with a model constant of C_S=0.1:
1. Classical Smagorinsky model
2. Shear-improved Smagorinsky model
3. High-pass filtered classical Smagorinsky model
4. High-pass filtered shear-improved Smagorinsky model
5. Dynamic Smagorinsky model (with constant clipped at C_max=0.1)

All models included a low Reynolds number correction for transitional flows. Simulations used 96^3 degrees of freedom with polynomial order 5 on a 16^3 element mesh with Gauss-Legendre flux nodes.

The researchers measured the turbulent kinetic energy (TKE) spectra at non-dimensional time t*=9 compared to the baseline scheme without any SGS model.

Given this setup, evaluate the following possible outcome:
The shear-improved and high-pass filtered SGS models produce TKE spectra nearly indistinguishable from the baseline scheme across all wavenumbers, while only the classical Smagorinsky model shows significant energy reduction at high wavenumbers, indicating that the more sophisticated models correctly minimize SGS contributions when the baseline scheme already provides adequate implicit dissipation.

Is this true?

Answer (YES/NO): NO